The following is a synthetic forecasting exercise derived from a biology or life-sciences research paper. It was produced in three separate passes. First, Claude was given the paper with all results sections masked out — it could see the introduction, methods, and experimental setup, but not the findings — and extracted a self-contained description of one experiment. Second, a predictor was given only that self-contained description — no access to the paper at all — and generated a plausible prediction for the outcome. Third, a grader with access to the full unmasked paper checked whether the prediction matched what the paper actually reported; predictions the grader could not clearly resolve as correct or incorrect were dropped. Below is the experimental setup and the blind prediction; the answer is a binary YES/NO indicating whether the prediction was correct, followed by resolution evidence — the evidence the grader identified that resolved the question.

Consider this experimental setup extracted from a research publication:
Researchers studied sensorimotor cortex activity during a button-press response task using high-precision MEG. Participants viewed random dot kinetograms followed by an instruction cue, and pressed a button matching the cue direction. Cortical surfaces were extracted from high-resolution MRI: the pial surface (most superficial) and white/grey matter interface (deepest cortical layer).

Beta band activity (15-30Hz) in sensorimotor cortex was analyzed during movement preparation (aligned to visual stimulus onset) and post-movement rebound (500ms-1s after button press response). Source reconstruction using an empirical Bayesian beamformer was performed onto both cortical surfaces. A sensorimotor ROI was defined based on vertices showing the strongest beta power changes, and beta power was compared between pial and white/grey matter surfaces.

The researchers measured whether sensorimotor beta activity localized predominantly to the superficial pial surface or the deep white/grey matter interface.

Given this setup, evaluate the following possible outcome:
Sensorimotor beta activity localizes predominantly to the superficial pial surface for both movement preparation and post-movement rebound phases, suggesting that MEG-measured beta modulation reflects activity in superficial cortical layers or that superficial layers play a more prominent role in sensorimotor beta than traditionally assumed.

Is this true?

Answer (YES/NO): NO